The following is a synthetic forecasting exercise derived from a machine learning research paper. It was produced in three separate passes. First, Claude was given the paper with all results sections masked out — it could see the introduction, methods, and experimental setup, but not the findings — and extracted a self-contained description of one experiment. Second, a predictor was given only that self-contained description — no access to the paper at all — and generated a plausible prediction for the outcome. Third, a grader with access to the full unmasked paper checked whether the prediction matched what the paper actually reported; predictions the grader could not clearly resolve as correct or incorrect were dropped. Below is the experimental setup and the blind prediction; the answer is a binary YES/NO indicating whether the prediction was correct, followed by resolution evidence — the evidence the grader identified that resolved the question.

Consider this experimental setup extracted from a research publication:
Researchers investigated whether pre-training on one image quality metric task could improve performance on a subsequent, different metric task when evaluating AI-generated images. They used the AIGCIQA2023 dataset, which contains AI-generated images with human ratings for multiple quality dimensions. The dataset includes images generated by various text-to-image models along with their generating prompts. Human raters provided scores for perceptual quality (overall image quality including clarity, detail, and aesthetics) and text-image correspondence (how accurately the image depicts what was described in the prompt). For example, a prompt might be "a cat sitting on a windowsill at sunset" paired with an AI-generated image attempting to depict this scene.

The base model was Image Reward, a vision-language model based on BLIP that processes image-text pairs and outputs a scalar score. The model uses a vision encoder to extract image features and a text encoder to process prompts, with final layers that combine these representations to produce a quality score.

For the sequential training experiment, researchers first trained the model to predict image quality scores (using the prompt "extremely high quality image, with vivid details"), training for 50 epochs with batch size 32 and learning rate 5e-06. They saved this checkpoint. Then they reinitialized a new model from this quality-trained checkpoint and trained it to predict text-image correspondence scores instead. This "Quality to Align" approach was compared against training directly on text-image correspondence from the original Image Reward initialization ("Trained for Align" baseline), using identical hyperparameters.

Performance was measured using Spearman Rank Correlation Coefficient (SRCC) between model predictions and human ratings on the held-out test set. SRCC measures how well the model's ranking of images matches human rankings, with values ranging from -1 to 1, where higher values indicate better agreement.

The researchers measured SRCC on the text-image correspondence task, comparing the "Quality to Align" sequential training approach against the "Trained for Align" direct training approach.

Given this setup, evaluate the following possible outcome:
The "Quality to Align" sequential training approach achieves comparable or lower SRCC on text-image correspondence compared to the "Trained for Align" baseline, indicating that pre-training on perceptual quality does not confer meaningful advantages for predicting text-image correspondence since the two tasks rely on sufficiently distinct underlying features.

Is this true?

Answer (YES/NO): NO